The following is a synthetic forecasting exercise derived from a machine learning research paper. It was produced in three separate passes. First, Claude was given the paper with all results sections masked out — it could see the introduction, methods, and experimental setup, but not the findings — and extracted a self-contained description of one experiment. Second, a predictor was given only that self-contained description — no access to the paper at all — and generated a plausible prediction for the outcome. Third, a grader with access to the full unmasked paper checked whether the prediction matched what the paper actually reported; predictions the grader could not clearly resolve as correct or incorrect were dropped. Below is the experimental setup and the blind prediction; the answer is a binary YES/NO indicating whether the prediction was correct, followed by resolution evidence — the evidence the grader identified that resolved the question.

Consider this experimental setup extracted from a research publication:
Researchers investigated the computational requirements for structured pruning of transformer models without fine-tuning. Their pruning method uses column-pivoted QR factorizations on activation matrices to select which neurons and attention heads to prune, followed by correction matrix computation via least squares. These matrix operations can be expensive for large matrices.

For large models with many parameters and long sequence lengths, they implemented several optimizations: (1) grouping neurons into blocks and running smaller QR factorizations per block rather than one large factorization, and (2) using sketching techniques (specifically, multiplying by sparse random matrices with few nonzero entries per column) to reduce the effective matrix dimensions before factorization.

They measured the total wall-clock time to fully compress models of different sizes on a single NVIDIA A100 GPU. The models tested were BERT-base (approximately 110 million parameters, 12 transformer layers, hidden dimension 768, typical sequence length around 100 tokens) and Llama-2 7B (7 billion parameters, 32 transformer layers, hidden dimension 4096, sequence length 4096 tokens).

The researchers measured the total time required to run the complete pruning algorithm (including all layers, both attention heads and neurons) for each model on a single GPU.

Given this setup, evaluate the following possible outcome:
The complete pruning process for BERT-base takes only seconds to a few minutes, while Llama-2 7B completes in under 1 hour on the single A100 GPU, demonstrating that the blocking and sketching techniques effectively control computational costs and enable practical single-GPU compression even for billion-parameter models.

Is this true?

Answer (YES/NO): NO